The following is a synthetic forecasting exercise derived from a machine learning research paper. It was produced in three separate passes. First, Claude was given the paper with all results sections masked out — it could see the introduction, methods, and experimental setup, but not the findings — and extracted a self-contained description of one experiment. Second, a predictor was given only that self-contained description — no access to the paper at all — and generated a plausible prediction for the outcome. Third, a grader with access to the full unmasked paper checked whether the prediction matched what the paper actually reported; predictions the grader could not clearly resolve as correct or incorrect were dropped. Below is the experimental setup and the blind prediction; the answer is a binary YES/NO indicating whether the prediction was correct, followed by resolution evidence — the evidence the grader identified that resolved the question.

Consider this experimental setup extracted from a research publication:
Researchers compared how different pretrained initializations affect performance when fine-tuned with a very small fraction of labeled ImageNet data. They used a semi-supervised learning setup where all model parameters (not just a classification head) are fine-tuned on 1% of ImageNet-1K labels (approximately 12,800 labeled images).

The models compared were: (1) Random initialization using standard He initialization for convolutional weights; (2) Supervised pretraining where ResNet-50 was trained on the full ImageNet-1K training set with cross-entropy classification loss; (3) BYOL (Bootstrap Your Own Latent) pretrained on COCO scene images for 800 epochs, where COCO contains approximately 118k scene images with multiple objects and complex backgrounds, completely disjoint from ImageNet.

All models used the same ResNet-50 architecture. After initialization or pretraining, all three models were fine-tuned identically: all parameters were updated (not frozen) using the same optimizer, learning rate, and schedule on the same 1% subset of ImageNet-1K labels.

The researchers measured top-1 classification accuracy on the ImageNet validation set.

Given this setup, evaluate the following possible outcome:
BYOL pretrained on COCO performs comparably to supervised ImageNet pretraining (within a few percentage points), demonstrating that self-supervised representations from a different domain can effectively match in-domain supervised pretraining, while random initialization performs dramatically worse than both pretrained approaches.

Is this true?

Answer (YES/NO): NO